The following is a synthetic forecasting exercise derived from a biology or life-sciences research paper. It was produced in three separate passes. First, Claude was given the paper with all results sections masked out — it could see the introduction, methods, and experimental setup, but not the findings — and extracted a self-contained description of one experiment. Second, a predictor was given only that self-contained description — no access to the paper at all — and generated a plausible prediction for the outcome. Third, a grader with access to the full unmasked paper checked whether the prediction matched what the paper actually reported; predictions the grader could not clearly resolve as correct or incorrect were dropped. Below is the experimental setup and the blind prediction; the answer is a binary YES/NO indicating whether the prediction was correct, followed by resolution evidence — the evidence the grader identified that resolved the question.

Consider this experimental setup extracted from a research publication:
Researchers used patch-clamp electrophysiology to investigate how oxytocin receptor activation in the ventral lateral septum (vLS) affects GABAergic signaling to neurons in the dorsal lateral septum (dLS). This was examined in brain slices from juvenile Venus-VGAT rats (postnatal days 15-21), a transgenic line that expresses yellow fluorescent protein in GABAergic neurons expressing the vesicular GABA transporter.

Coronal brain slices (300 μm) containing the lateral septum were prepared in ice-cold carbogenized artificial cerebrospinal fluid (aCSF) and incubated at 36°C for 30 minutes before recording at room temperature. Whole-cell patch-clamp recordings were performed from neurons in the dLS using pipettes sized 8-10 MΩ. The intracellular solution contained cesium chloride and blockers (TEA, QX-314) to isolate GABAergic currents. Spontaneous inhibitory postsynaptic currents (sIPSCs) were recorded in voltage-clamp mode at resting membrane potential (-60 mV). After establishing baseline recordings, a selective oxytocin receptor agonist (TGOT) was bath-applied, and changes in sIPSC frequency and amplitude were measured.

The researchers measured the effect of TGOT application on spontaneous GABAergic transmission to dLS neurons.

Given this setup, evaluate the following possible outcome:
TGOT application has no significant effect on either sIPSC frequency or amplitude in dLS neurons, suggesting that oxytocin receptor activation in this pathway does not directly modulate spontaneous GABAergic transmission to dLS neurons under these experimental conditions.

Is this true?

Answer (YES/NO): NO